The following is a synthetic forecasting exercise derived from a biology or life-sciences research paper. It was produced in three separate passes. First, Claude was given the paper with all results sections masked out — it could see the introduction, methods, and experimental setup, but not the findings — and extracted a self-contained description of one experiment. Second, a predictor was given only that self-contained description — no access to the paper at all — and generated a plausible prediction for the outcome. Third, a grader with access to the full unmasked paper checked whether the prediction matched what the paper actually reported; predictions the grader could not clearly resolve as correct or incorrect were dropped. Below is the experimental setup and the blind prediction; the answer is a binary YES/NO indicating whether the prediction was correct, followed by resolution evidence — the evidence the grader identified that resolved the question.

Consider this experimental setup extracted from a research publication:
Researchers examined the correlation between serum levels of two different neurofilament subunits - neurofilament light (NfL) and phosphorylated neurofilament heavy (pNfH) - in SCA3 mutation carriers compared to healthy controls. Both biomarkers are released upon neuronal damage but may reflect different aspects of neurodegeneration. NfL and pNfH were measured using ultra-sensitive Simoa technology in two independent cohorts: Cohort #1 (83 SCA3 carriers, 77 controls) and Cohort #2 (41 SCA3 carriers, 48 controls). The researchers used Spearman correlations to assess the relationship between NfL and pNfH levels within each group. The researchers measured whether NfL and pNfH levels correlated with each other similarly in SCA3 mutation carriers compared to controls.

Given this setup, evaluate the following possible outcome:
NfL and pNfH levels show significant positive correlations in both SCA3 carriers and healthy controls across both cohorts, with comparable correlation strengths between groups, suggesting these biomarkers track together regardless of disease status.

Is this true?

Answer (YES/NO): NO